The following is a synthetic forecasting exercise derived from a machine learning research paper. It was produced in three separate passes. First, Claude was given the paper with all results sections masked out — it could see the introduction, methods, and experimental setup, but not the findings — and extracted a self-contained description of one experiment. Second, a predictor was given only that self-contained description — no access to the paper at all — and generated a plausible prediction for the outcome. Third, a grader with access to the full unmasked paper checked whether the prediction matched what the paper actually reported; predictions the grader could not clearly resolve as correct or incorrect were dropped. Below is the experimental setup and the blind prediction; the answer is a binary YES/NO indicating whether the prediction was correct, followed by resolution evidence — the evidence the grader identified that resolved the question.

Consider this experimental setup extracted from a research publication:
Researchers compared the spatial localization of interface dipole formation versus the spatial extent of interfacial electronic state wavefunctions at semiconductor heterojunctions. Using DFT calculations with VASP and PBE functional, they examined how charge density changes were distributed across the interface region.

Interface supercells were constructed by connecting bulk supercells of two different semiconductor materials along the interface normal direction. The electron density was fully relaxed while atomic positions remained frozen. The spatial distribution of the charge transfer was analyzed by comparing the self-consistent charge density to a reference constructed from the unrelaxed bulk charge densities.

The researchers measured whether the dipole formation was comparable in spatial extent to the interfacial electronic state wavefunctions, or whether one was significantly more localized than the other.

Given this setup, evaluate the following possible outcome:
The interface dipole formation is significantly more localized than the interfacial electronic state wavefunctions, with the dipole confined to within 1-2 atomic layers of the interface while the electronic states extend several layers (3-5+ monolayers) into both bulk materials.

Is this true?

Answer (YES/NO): YES